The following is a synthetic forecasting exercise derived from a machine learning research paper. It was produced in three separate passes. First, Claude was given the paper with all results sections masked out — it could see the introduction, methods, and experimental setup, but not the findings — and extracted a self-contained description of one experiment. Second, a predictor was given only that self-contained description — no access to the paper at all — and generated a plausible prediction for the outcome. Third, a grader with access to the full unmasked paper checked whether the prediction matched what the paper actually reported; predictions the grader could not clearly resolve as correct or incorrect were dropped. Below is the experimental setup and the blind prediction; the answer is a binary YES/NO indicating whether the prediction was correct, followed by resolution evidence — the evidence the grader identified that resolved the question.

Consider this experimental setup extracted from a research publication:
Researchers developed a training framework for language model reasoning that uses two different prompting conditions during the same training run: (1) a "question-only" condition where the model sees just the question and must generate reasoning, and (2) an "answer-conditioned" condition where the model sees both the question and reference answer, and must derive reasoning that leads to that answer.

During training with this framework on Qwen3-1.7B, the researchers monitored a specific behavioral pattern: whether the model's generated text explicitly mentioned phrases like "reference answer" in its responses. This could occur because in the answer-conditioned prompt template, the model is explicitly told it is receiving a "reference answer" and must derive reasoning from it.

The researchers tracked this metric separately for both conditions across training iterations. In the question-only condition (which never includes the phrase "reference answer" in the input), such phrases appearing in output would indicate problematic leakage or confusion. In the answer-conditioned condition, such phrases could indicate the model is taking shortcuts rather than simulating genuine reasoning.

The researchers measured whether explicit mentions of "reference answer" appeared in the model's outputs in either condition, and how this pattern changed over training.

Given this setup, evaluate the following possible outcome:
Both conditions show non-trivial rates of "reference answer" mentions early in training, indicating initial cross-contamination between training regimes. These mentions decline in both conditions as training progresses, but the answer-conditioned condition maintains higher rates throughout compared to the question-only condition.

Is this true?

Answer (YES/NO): NO